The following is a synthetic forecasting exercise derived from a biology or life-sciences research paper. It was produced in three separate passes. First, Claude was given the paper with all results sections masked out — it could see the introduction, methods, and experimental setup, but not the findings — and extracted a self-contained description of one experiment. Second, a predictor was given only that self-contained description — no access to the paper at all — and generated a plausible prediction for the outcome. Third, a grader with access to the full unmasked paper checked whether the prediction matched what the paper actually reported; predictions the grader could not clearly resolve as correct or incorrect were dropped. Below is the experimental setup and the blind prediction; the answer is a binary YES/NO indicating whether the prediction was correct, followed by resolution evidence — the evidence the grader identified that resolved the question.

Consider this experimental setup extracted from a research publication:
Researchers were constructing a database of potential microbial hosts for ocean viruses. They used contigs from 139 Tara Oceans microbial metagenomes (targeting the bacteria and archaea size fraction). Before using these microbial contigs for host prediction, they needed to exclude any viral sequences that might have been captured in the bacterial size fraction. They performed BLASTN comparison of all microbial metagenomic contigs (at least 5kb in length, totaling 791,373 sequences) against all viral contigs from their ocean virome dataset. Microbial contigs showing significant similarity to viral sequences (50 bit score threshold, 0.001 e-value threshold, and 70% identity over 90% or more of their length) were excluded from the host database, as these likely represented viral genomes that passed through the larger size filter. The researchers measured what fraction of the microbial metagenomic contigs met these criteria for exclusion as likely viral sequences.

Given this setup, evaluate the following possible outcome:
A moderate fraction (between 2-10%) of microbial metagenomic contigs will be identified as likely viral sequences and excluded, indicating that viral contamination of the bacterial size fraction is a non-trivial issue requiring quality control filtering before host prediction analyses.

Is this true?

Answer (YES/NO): YES